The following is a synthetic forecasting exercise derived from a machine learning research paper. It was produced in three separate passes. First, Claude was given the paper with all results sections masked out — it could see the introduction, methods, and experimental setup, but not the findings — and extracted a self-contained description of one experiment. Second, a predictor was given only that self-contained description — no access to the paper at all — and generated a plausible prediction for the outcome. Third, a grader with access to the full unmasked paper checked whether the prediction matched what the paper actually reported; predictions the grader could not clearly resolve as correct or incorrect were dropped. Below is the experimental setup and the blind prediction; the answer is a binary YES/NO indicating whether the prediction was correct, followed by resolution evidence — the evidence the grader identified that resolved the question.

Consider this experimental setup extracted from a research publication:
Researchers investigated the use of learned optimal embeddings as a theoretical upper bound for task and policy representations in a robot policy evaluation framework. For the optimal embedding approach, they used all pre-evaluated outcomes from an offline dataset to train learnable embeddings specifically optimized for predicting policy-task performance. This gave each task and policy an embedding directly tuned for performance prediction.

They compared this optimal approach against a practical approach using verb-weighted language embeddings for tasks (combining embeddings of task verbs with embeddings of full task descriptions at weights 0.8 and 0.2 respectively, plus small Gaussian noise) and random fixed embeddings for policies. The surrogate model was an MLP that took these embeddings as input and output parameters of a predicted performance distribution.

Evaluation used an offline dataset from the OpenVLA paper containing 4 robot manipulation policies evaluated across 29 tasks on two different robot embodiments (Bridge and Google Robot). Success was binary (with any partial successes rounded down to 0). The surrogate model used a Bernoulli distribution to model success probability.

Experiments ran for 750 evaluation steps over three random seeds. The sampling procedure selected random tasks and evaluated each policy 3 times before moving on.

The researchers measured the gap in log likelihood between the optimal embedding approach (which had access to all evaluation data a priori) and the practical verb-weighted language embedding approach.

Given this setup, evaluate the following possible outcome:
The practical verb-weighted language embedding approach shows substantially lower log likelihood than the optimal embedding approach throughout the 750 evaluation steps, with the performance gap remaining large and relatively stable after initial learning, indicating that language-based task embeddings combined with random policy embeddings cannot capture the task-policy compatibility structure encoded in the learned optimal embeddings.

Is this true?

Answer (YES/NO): NO